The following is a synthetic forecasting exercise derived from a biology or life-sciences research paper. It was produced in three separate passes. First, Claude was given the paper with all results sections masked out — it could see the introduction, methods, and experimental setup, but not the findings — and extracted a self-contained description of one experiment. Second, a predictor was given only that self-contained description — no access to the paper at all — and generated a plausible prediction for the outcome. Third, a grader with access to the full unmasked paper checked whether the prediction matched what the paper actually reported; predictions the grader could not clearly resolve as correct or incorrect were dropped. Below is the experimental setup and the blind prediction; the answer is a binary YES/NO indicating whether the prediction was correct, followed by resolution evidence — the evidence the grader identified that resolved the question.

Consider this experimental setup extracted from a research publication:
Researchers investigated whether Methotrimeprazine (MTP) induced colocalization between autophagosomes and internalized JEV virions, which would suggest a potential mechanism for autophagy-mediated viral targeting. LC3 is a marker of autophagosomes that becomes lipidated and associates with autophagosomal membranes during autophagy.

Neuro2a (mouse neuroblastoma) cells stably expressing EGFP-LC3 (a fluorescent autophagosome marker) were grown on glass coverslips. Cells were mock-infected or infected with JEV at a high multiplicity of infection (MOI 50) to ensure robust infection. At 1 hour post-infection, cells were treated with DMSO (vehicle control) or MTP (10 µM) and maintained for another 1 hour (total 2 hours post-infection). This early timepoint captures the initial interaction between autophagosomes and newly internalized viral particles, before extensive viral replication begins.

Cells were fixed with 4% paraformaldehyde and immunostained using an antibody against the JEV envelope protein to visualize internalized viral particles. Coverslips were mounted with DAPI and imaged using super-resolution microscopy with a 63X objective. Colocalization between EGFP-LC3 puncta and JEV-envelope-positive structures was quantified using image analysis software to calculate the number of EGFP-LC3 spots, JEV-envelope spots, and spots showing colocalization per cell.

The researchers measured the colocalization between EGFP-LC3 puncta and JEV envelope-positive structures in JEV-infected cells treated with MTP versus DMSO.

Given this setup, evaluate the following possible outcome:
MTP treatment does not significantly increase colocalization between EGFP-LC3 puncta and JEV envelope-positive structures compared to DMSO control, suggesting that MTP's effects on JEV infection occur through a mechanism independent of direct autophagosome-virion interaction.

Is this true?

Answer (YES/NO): YES